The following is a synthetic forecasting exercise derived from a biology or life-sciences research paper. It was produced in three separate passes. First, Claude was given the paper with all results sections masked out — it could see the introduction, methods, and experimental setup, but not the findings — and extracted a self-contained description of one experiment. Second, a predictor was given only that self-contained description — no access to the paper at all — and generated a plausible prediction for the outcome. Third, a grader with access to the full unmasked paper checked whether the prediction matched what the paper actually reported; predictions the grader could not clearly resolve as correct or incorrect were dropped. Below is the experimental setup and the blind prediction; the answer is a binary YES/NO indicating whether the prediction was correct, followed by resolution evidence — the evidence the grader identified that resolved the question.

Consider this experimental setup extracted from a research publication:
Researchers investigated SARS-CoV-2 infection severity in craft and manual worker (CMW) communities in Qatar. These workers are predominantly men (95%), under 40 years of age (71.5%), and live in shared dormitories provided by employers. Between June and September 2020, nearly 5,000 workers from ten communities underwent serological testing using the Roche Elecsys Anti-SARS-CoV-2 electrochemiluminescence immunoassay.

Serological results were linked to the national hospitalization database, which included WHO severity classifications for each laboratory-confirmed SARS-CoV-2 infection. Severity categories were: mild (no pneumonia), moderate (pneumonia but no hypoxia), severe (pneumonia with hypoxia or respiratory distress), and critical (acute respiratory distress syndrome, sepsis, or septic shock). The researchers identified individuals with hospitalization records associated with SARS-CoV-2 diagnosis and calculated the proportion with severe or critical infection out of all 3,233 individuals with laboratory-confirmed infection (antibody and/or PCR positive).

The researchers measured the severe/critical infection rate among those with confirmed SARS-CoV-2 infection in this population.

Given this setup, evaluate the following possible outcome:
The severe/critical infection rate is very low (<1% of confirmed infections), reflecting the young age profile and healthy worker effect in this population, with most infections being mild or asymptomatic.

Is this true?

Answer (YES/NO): YES